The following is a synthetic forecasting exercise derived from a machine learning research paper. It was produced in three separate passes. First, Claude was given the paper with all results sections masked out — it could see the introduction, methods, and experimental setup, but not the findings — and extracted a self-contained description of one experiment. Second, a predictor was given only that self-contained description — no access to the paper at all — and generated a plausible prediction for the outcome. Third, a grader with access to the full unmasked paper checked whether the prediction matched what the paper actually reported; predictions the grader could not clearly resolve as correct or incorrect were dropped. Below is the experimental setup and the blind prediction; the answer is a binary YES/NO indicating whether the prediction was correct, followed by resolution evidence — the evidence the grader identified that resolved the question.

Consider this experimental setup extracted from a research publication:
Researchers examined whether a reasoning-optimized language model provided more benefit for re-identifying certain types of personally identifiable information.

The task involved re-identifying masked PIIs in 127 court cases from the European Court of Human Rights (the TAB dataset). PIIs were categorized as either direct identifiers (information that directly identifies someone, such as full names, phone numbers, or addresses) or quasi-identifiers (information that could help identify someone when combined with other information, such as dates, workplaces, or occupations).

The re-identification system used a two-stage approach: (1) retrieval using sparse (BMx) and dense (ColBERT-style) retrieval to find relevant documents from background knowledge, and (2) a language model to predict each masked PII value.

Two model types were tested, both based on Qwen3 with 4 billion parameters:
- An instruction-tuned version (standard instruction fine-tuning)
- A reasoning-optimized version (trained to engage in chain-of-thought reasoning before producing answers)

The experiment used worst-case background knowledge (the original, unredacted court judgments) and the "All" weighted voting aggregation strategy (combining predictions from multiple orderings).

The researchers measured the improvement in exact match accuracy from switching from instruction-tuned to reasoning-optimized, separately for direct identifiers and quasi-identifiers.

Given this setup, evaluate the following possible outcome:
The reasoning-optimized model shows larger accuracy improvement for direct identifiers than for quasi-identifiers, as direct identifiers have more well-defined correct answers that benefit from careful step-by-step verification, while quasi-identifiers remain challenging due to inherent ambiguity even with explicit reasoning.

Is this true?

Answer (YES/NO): NO